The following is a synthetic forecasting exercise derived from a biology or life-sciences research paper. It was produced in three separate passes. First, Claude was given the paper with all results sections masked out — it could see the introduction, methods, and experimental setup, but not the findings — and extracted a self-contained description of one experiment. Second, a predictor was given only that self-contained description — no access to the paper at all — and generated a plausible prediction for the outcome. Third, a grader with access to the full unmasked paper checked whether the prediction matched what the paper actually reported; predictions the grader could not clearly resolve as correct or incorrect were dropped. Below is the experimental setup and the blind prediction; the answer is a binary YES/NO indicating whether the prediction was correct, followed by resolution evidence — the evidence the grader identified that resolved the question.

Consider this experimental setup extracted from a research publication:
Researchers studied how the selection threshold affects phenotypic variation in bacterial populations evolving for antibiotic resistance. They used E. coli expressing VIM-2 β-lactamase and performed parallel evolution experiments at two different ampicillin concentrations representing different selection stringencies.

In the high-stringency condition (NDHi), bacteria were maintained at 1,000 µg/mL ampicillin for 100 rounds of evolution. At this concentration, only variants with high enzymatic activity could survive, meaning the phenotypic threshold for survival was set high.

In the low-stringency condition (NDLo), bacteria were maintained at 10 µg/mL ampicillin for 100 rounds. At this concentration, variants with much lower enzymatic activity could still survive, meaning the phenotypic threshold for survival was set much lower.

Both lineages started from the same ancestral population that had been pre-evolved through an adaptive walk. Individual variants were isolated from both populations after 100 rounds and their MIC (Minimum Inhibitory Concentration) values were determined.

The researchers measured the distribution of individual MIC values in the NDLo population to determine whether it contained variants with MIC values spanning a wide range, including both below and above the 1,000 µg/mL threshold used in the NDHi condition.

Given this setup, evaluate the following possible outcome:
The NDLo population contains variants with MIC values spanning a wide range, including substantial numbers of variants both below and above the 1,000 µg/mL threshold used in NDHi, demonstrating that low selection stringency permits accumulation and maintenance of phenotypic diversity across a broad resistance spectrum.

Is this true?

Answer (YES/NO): YES